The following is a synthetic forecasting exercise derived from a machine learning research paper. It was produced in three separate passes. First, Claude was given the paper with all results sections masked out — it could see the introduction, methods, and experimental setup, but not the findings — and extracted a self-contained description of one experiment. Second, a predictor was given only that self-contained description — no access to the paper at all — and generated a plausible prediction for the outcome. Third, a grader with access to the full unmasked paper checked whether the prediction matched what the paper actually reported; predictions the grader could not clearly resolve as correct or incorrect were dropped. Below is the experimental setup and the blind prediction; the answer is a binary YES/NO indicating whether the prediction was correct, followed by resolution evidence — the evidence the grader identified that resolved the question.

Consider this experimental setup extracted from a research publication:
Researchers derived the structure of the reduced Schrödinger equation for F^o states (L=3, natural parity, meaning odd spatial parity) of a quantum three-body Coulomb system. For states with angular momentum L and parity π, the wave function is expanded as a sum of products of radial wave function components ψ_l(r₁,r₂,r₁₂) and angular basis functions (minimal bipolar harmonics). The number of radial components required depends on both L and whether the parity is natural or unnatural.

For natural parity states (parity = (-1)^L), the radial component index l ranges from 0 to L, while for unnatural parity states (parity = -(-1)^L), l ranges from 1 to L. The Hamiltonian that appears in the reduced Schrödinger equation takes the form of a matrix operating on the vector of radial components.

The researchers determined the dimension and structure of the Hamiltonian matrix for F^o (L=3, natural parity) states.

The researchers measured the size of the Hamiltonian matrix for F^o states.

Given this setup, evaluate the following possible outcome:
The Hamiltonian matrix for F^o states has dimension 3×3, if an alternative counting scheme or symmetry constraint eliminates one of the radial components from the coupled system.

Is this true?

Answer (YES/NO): NO